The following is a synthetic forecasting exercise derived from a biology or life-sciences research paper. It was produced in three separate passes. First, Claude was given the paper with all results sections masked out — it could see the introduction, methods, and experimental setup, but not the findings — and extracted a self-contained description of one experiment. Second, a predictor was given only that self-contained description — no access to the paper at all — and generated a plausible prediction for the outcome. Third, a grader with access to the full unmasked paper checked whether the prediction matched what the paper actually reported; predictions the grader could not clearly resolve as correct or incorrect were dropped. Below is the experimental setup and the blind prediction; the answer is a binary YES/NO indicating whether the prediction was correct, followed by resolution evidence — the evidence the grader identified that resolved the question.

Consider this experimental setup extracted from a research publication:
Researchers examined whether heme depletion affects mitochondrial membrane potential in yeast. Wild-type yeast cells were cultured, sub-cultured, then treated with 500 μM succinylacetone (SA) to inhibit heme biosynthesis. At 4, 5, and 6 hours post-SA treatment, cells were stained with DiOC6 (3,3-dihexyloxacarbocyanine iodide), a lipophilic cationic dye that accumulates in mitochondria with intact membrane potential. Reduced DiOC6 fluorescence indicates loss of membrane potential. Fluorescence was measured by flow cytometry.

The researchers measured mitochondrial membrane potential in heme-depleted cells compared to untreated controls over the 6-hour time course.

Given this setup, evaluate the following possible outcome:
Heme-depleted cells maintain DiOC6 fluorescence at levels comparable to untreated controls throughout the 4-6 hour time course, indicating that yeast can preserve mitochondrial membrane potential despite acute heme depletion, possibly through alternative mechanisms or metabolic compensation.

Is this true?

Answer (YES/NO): YES